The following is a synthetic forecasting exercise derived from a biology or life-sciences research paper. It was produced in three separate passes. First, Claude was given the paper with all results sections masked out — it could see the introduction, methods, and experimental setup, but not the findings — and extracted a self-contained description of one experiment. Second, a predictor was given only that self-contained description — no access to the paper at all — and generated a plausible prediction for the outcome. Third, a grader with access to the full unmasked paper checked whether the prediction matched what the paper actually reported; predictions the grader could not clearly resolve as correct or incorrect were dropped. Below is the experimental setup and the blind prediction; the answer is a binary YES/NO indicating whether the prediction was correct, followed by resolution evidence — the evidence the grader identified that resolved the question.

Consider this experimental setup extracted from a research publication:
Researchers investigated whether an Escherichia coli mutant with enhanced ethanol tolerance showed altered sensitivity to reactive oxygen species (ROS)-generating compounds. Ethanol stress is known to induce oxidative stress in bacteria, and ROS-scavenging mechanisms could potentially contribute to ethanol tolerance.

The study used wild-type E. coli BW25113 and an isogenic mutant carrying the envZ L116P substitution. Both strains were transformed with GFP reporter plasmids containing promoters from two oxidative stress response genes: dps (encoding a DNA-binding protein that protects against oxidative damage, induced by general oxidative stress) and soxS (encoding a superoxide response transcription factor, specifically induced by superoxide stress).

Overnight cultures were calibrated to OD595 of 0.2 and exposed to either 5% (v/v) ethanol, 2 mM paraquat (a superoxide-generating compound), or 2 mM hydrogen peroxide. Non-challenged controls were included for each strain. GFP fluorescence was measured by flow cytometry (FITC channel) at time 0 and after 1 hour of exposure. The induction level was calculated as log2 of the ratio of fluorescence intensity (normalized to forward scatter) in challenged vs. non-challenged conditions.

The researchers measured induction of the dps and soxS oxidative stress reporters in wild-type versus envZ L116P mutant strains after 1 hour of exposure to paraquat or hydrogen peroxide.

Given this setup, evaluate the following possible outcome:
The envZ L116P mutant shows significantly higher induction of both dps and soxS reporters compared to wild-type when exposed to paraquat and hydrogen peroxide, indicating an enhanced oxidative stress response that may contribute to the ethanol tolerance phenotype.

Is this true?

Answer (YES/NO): NO